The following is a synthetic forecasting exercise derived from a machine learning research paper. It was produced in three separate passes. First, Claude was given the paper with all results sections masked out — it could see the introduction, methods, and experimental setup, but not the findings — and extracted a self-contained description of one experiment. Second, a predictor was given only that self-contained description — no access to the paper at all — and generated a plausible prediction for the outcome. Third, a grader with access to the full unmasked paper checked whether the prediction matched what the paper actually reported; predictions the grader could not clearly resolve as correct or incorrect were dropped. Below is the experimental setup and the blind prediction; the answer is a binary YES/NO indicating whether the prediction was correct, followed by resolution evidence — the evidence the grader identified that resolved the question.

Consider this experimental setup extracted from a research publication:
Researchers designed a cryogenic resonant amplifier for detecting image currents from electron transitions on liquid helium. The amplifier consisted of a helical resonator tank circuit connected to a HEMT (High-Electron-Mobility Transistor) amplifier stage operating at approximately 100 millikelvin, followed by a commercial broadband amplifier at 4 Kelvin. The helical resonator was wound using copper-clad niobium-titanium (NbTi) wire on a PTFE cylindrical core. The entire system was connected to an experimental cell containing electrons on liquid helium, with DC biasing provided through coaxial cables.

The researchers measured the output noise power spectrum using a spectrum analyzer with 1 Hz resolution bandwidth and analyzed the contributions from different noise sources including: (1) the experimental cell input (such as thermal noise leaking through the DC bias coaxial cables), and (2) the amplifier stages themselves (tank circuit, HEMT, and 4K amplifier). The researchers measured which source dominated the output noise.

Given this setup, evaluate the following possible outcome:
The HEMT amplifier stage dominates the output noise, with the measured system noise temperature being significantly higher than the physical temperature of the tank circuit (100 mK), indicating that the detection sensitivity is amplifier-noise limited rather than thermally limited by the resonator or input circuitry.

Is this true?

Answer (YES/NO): NO